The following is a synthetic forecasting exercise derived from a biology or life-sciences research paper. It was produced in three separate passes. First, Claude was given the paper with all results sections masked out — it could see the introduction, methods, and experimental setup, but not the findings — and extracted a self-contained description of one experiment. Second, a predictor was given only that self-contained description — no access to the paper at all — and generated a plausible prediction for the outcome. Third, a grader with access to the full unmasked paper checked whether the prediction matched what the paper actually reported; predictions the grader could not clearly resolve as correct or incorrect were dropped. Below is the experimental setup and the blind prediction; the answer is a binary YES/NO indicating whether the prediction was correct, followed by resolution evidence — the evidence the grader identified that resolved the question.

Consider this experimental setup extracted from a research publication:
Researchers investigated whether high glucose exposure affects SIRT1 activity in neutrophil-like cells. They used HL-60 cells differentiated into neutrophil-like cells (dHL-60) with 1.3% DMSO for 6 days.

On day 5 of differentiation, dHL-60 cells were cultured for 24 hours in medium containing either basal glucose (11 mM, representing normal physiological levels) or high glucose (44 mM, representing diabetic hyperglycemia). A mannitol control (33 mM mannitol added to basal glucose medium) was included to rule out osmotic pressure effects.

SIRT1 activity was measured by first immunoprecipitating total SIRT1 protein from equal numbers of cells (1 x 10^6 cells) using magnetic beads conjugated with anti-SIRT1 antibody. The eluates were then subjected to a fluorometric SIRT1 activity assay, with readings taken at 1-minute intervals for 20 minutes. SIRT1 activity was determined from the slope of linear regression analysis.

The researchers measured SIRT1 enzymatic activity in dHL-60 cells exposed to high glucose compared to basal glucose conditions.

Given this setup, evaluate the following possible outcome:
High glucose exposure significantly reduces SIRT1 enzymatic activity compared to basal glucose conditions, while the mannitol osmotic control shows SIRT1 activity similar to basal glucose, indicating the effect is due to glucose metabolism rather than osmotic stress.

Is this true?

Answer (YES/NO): NO